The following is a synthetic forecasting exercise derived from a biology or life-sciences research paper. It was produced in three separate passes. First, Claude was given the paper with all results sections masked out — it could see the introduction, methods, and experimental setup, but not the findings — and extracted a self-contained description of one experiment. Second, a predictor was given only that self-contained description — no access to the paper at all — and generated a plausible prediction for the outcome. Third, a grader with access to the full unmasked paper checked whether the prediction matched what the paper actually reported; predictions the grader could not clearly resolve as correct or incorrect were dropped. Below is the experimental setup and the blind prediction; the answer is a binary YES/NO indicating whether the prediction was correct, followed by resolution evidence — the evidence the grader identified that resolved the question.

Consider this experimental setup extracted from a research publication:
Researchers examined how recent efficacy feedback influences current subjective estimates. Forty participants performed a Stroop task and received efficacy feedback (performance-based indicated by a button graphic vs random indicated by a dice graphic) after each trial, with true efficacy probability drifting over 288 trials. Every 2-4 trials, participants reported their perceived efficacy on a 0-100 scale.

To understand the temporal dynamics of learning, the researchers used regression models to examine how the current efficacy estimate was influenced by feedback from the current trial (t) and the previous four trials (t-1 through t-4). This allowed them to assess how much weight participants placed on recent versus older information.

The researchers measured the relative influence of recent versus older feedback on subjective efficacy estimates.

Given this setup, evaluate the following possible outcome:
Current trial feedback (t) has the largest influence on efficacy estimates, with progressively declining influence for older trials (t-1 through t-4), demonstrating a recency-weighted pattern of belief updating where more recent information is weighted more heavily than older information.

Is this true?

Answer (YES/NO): YES